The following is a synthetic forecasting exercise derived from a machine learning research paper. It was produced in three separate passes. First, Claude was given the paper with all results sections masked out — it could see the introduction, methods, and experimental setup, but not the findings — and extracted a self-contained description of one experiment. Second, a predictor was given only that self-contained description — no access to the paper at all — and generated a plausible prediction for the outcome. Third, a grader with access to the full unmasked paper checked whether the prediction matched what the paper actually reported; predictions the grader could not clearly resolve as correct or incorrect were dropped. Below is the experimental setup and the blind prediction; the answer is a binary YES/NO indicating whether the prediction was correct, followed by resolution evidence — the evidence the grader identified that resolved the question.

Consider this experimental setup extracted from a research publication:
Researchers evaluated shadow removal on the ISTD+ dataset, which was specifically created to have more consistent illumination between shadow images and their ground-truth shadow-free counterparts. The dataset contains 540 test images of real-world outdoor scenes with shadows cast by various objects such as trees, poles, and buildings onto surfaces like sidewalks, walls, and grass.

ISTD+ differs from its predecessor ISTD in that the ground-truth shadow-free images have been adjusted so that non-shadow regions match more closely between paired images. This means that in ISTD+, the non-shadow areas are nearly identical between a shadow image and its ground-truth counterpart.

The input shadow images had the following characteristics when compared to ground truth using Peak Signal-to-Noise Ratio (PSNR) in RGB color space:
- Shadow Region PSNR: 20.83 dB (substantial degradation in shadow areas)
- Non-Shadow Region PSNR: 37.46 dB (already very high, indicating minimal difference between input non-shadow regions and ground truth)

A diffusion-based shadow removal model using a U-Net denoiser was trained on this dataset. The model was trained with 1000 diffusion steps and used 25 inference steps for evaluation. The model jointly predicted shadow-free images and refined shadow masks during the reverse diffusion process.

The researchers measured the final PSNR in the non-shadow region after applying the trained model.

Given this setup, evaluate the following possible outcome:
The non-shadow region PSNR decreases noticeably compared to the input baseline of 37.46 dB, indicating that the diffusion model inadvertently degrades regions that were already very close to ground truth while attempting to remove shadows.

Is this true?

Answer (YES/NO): NO